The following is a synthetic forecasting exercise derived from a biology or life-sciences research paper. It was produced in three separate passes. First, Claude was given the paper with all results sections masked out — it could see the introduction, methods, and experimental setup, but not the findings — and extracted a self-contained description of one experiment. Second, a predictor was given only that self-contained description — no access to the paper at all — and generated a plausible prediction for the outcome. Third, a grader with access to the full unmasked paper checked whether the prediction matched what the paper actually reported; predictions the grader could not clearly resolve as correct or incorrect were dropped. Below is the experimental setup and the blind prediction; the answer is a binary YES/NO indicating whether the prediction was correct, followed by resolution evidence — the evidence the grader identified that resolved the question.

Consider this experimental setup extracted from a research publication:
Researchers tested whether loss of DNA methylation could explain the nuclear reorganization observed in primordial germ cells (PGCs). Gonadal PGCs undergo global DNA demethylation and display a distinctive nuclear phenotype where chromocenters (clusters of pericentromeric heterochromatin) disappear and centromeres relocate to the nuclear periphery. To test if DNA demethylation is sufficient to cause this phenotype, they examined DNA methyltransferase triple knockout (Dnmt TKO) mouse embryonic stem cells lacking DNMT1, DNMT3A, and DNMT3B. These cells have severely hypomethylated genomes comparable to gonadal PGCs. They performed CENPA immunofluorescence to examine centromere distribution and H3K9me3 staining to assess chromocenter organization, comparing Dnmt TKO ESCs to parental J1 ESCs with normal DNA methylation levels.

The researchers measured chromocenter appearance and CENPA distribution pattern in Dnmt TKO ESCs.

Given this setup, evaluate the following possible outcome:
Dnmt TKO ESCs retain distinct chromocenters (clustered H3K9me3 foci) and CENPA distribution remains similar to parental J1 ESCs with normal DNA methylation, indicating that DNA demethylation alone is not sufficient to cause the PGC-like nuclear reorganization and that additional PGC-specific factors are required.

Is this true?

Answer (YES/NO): YES